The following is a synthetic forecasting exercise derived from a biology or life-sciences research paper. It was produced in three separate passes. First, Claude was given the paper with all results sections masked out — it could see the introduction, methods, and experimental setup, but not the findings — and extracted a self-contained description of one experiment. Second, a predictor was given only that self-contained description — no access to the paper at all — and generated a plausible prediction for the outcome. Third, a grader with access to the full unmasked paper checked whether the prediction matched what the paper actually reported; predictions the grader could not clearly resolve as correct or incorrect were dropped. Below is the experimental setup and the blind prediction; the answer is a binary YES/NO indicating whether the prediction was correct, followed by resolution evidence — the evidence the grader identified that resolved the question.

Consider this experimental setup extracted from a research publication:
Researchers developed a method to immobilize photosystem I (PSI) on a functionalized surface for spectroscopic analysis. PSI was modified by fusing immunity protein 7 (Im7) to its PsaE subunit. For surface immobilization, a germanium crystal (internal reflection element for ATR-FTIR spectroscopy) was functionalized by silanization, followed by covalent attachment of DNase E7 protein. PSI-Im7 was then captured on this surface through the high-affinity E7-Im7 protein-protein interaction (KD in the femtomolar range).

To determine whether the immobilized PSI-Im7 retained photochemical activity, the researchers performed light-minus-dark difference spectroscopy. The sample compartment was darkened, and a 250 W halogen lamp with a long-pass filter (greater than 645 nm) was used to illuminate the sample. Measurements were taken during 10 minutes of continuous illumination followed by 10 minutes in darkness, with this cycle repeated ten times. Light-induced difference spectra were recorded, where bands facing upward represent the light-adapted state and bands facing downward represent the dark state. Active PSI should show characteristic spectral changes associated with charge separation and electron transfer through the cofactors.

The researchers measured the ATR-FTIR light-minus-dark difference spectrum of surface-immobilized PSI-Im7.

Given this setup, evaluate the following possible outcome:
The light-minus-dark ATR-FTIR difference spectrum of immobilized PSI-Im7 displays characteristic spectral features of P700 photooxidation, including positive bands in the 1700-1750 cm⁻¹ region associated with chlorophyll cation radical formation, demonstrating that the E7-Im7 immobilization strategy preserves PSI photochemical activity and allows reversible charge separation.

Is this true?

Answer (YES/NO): NO